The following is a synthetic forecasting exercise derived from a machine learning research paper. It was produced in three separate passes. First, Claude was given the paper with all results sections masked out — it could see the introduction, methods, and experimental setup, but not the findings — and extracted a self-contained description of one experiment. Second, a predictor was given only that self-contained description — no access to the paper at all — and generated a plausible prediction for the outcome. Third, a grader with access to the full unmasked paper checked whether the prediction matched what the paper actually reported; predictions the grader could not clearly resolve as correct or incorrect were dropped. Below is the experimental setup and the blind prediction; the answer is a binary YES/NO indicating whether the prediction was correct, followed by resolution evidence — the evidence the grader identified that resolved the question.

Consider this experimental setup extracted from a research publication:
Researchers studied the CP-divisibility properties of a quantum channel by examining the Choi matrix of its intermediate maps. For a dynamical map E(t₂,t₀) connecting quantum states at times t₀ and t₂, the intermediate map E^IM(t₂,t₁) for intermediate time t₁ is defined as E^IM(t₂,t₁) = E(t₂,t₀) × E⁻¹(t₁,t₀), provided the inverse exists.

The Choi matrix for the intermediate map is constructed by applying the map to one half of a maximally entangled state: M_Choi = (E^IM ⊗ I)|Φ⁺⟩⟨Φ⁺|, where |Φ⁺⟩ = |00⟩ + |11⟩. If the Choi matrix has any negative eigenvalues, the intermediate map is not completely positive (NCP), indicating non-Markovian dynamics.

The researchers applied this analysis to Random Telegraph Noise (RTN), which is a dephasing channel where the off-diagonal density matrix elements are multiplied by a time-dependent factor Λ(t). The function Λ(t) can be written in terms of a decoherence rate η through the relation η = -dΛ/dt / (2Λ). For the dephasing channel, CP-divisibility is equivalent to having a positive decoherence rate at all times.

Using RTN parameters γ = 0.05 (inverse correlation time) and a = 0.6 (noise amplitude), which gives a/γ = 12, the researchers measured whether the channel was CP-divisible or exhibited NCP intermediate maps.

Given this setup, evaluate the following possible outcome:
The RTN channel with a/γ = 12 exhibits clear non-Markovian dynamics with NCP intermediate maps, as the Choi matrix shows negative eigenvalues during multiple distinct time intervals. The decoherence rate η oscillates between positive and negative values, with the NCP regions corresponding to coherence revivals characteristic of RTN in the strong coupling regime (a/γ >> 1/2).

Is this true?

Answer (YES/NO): YES